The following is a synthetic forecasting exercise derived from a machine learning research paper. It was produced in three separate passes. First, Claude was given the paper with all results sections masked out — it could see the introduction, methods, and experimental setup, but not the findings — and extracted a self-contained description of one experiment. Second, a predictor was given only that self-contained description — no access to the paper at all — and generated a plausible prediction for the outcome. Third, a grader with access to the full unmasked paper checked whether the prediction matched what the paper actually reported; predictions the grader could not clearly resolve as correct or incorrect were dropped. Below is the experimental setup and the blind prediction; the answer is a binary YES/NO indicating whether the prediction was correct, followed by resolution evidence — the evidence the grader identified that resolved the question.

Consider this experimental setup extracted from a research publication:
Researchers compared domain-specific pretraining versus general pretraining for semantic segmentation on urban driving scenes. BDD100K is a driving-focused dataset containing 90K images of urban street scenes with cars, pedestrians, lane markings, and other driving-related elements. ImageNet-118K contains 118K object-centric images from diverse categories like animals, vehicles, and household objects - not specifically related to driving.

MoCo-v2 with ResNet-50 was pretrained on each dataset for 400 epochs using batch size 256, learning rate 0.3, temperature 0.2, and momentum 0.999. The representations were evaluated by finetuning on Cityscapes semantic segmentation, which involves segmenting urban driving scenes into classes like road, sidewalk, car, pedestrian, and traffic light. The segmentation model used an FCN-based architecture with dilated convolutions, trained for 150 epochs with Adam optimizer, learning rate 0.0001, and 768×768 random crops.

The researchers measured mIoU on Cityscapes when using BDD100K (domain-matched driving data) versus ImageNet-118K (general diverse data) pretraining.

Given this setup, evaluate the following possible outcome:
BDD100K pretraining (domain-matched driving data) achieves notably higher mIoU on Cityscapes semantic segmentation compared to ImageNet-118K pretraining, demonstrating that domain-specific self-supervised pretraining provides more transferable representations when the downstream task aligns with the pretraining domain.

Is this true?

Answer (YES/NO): NO